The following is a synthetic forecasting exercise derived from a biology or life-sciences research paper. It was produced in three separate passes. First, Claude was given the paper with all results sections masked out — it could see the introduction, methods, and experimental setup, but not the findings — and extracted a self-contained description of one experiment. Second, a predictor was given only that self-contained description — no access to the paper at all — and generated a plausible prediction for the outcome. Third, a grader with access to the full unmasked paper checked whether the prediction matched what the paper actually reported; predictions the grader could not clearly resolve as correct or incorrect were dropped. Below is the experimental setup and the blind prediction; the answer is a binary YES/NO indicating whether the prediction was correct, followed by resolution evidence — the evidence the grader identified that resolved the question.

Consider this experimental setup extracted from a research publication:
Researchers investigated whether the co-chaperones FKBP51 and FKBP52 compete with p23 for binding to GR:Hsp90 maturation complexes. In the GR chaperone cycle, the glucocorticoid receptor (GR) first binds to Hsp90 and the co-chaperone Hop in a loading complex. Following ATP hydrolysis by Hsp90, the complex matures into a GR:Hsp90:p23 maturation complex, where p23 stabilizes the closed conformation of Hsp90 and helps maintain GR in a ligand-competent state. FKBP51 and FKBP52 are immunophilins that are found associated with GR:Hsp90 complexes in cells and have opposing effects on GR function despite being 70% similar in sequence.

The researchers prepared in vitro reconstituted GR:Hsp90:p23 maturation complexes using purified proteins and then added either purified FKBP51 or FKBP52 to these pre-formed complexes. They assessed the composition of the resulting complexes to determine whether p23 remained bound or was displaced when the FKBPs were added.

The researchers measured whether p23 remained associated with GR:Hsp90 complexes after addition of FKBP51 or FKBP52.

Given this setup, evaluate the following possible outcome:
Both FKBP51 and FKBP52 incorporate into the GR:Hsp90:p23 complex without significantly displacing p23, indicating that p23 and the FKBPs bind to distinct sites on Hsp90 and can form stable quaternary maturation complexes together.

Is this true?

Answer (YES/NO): NO